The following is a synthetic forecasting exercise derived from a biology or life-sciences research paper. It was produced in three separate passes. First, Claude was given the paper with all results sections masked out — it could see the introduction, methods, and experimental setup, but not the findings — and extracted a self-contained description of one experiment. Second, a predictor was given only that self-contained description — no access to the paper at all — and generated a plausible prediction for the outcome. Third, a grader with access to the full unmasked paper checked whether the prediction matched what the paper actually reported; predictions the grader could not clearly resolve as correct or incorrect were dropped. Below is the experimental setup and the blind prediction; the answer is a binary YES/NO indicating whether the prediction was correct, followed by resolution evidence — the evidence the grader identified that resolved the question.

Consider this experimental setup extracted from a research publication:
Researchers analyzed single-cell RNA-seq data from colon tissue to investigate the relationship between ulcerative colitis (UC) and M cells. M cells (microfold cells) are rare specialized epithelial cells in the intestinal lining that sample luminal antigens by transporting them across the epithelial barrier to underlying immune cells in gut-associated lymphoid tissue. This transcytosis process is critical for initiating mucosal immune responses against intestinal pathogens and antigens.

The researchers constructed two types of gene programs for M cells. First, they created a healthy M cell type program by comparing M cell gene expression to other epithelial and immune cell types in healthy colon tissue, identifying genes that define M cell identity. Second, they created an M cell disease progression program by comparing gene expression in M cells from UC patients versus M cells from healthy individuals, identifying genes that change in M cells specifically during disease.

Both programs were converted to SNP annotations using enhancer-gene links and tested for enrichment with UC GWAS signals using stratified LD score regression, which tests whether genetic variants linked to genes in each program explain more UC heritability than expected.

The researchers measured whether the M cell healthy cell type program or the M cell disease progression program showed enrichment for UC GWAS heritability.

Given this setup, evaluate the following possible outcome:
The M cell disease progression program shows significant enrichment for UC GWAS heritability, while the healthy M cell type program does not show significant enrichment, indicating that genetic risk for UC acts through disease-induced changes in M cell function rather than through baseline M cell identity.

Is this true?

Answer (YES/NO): YES